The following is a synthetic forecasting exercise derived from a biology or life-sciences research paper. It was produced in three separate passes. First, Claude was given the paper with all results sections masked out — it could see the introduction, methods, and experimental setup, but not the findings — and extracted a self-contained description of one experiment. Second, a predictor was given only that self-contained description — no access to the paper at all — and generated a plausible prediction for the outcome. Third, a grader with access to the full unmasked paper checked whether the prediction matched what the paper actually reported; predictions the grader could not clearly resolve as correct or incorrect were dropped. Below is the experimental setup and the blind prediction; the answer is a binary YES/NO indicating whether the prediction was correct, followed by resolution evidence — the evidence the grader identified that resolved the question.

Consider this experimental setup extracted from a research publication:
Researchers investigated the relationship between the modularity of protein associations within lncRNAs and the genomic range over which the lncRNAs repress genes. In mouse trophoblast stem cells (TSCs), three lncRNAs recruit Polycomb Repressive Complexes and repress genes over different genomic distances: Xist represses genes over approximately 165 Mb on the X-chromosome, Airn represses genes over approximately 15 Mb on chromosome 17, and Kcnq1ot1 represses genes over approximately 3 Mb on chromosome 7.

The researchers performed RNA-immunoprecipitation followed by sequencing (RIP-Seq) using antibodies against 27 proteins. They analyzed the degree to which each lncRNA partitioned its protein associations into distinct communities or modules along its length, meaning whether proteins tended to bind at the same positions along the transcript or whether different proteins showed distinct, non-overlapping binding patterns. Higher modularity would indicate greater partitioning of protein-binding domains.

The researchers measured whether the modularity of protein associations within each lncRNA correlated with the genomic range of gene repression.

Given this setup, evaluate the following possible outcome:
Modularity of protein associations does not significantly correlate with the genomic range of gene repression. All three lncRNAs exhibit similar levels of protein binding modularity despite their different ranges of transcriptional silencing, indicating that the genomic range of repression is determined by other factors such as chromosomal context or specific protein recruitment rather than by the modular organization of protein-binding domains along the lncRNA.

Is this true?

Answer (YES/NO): NO